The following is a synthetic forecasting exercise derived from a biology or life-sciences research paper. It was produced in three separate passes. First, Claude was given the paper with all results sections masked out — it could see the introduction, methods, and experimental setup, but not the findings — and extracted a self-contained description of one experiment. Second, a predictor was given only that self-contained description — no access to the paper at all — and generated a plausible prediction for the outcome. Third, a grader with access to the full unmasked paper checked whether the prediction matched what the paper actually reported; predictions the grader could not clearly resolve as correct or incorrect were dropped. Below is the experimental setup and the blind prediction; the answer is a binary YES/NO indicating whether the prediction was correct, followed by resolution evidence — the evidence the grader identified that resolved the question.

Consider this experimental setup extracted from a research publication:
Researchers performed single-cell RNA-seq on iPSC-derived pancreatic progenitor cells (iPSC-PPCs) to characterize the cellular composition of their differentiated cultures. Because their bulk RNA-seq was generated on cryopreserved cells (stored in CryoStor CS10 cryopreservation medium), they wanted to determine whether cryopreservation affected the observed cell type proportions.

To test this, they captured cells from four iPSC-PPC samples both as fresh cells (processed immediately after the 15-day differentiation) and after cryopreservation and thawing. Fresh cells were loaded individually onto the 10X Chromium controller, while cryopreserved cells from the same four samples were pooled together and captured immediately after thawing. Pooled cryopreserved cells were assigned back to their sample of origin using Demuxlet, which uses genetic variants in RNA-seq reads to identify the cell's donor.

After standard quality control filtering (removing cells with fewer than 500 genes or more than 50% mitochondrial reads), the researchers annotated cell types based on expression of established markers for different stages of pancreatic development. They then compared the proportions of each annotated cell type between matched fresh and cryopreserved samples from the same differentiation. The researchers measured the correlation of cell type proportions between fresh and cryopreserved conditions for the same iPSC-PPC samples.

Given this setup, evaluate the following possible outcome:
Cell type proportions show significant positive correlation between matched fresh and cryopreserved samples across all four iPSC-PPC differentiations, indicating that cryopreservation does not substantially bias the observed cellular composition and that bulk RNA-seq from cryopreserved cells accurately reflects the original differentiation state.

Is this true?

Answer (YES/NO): YES